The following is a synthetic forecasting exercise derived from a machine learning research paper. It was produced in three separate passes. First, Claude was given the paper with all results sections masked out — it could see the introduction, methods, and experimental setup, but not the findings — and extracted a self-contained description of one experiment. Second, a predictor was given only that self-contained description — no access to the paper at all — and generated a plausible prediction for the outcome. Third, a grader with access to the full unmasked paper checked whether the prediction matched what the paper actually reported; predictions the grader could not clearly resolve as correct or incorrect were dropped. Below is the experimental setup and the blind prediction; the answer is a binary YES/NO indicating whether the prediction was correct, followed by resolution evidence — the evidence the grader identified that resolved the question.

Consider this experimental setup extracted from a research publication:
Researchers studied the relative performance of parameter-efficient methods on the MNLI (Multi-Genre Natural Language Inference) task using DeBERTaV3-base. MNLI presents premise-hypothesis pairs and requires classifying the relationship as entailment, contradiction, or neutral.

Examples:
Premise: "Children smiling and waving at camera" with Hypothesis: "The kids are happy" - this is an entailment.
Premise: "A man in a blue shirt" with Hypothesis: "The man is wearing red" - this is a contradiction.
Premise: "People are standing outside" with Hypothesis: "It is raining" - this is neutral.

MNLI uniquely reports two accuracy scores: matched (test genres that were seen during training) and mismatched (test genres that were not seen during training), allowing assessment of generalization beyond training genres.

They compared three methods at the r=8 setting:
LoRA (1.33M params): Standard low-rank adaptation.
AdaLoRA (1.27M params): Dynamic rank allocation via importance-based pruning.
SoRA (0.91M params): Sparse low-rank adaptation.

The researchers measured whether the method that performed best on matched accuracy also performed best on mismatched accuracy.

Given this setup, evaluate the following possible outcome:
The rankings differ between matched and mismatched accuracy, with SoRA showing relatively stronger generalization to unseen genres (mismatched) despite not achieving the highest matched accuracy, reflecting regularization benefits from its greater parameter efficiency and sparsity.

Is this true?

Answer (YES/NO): NO